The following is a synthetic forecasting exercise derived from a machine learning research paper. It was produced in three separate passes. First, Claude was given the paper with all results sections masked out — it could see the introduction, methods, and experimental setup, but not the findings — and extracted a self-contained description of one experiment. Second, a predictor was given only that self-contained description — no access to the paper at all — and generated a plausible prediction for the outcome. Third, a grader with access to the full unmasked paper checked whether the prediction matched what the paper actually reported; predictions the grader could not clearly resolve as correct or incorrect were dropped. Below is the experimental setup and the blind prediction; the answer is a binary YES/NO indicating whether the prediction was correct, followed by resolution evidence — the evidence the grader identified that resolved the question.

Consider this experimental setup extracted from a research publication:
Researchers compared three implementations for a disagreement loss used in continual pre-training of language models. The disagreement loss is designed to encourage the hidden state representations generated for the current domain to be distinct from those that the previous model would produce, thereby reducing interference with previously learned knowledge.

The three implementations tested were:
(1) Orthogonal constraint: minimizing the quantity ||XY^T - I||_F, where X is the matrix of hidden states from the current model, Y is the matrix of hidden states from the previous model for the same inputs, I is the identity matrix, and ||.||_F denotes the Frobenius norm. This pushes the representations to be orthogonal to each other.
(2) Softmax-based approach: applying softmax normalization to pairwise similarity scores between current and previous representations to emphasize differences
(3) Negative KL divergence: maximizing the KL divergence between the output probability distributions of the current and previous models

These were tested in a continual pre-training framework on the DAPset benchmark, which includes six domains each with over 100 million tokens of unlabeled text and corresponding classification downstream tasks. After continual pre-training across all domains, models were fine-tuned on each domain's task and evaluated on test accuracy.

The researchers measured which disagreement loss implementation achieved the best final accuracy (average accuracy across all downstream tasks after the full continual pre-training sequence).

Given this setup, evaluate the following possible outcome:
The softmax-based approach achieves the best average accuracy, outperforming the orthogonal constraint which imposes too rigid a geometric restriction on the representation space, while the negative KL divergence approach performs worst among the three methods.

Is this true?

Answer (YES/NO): NO